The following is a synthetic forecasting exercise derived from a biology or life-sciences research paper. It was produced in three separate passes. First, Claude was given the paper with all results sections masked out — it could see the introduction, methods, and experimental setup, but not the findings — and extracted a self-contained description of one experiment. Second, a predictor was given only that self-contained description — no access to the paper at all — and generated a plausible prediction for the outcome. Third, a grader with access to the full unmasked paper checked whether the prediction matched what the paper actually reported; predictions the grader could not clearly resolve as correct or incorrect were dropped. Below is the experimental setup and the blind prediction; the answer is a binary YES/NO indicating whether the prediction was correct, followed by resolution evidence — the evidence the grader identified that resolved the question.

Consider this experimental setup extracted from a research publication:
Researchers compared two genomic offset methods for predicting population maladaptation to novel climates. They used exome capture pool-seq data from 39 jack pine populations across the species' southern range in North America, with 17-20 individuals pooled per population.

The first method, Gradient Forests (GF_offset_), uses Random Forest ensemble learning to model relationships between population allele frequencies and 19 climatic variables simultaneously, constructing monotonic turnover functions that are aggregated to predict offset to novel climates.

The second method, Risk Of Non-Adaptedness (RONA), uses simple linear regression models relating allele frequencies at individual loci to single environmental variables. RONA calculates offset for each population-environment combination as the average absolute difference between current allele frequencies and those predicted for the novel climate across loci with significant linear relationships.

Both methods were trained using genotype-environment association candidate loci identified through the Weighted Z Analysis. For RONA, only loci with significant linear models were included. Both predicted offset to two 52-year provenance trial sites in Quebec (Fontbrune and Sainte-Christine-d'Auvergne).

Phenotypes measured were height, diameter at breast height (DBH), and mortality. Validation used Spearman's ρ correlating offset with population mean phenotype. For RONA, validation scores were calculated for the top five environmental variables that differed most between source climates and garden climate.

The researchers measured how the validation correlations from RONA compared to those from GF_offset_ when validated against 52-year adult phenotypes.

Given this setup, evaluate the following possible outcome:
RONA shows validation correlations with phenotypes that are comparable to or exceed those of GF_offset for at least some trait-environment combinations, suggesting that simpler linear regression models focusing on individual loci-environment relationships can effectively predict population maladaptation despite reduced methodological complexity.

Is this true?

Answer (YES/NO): YES